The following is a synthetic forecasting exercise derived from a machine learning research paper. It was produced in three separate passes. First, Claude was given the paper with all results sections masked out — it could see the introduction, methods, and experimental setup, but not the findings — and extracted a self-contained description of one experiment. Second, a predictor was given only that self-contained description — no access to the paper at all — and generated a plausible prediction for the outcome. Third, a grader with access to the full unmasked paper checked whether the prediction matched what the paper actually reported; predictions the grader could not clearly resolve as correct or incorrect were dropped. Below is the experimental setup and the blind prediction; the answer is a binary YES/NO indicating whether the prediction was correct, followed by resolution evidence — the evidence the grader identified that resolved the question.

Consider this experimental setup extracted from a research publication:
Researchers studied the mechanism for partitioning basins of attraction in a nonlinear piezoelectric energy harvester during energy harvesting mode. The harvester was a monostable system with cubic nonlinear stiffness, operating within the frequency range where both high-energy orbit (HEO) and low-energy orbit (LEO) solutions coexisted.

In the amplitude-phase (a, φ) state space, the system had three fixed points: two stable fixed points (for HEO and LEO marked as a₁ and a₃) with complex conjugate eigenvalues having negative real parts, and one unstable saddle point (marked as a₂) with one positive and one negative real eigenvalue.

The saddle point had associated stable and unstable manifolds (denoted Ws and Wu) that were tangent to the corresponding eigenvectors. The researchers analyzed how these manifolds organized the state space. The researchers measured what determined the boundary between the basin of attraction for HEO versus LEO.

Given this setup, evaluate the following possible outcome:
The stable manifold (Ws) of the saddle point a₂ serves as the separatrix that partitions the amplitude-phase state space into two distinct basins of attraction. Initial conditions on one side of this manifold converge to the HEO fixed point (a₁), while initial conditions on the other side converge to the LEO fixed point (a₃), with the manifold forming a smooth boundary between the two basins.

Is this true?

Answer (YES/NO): YES